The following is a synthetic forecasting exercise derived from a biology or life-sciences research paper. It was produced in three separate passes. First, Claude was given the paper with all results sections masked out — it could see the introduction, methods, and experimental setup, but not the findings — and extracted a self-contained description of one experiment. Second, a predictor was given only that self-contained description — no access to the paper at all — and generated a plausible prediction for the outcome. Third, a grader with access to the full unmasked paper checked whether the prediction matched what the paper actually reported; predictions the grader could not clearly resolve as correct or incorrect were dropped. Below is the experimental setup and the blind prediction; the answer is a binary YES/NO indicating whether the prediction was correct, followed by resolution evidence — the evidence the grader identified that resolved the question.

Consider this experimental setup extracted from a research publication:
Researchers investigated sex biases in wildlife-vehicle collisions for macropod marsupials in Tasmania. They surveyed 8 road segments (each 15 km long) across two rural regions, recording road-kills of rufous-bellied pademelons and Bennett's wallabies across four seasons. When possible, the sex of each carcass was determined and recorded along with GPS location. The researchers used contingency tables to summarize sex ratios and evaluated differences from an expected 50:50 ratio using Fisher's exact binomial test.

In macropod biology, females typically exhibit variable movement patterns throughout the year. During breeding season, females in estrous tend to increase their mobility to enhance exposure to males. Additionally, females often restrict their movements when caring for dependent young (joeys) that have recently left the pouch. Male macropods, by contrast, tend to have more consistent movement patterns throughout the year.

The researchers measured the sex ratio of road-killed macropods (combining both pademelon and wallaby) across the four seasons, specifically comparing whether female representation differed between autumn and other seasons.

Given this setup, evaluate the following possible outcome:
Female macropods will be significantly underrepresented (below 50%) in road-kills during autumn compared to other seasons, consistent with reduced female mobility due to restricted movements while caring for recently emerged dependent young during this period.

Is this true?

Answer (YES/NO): NO